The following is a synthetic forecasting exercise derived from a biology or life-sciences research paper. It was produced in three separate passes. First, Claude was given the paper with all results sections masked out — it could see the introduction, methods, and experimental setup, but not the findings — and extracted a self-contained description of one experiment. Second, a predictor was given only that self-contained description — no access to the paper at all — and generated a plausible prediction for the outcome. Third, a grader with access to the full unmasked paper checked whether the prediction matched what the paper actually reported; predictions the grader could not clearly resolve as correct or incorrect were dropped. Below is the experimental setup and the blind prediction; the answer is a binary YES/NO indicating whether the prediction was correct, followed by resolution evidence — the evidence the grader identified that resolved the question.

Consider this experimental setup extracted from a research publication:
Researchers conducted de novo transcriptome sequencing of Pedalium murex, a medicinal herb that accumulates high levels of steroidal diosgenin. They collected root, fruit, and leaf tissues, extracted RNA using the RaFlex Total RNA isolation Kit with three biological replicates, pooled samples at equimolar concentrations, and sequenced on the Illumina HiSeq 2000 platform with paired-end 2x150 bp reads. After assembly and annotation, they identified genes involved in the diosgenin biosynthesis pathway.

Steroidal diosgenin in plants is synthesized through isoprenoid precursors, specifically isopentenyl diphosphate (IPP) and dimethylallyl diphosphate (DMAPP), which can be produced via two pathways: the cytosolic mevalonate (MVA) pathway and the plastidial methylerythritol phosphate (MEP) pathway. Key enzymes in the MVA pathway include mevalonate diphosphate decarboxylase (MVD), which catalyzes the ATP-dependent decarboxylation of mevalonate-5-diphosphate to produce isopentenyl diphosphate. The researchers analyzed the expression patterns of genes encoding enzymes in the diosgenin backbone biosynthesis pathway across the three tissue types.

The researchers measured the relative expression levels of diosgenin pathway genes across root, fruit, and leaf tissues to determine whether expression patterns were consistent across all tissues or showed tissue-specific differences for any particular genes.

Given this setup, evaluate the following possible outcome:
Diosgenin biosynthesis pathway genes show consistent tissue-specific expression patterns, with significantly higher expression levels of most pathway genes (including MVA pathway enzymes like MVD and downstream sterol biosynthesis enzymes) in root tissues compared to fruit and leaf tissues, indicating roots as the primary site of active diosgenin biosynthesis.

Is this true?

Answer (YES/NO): NO